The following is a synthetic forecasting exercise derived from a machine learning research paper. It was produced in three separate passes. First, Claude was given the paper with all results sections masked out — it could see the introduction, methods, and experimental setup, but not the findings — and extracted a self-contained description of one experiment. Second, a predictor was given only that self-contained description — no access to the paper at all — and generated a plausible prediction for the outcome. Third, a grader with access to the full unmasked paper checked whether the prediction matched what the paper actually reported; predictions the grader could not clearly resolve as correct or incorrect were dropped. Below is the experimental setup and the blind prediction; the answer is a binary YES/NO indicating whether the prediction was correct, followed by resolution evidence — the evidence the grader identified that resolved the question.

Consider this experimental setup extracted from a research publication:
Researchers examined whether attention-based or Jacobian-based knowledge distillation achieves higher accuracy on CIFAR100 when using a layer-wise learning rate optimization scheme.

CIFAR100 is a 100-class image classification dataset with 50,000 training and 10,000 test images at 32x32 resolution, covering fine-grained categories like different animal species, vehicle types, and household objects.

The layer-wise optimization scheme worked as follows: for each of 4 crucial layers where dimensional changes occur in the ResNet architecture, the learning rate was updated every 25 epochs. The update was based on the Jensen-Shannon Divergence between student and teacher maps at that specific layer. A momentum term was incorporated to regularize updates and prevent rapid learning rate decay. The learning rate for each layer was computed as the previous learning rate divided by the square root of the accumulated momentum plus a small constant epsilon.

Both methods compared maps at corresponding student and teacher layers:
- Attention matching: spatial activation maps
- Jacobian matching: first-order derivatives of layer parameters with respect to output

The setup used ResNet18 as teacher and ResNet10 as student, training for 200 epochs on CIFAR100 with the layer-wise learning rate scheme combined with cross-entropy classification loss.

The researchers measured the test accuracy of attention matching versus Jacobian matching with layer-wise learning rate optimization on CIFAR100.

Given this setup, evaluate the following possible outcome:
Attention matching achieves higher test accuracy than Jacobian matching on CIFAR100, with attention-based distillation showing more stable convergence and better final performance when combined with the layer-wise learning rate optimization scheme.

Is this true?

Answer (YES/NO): NO